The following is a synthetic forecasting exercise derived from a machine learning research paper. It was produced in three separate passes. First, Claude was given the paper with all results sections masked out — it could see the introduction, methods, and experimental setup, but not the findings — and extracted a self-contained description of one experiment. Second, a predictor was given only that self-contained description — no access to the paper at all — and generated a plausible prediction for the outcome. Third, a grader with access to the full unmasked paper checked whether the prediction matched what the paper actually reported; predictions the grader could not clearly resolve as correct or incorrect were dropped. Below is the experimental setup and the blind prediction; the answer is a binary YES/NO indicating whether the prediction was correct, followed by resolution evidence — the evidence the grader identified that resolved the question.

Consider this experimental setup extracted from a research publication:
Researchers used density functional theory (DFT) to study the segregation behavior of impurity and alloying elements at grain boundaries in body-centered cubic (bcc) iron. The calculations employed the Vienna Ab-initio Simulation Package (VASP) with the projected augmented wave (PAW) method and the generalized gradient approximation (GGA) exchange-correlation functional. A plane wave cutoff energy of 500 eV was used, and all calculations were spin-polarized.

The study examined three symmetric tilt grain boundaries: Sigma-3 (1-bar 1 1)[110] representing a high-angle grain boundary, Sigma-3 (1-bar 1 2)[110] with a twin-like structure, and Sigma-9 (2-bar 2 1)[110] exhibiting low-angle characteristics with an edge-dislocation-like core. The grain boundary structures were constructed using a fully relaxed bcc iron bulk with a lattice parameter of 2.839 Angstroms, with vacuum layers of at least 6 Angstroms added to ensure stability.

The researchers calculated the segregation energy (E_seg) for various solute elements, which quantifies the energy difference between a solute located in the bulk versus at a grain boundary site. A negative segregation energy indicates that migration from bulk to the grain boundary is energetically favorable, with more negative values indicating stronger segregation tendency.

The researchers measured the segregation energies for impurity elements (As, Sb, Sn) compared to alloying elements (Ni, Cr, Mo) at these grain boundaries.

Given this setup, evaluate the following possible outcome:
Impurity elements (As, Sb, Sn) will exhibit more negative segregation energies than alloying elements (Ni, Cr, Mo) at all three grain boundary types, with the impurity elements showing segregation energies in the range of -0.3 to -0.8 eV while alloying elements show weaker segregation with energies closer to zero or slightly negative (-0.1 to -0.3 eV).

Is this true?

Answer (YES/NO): NO